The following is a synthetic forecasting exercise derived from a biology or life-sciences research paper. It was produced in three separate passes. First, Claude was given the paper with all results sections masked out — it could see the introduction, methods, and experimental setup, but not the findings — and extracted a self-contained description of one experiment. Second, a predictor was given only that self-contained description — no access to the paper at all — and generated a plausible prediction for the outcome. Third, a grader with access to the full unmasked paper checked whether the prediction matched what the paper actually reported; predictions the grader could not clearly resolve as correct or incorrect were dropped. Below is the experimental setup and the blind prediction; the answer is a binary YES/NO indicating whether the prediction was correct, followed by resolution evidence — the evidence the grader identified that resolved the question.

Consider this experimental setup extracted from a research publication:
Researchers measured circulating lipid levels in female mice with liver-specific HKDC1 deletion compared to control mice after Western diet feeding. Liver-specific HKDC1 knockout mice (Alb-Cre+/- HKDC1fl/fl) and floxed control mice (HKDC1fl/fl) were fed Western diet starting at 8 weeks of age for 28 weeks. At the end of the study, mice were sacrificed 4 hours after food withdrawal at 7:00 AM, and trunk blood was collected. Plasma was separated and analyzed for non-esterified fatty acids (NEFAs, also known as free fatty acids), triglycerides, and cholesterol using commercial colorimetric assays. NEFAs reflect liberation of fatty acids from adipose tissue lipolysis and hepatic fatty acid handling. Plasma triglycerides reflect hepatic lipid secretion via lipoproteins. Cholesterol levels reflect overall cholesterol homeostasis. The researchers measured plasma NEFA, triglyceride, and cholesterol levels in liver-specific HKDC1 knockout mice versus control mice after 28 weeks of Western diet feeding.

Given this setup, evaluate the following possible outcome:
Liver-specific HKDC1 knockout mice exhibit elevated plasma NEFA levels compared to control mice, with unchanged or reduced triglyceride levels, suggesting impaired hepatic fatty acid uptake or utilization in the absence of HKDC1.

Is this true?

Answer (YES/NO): NO